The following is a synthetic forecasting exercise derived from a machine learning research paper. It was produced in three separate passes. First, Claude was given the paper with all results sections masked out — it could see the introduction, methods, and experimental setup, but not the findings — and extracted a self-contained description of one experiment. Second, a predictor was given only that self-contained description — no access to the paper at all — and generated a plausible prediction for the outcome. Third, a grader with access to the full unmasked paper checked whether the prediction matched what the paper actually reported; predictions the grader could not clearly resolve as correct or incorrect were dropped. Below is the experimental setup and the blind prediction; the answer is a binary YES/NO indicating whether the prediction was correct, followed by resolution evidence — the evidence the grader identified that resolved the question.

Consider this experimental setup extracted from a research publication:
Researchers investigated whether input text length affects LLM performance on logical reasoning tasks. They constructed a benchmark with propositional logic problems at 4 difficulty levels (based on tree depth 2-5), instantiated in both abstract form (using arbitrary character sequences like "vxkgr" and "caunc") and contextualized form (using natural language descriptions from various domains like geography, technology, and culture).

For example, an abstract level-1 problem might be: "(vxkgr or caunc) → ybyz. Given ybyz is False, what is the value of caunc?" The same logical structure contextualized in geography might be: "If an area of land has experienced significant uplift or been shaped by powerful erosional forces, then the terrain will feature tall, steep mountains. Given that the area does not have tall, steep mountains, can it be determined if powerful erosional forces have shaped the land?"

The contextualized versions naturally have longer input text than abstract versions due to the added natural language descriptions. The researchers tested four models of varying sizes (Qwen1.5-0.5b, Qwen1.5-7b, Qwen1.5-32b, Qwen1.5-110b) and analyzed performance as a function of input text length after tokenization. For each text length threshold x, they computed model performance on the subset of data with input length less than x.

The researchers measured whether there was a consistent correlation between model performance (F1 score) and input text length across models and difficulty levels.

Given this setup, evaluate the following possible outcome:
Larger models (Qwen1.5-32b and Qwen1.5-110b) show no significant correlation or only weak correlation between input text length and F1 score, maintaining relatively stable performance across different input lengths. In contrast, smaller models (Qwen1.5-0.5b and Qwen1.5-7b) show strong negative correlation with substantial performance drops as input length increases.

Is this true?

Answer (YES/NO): NO